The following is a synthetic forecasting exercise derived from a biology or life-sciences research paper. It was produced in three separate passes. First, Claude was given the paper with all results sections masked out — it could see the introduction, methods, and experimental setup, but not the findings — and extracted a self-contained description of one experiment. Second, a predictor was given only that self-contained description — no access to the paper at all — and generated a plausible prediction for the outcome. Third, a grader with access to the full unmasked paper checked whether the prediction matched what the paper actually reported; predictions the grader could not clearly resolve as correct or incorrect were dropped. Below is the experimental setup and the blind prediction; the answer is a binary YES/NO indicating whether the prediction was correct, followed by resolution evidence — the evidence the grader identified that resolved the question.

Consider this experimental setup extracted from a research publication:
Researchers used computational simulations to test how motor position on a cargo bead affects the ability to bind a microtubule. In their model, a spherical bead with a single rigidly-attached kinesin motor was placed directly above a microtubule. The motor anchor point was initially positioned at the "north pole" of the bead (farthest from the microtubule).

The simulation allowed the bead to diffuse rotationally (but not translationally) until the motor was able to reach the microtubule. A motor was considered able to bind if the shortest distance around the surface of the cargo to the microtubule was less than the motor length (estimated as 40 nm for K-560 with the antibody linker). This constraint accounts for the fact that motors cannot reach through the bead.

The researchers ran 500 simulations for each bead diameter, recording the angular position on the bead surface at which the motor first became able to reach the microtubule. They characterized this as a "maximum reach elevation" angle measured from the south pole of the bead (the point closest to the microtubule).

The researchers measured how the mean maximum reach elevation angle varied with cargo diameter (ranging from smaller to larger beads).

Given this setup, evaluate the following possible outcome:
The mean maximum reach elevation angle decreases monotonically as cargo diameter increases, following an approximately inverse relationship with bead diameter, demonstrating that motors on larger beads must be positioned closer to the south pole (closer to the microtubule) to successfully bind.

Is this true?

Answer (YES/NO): NO